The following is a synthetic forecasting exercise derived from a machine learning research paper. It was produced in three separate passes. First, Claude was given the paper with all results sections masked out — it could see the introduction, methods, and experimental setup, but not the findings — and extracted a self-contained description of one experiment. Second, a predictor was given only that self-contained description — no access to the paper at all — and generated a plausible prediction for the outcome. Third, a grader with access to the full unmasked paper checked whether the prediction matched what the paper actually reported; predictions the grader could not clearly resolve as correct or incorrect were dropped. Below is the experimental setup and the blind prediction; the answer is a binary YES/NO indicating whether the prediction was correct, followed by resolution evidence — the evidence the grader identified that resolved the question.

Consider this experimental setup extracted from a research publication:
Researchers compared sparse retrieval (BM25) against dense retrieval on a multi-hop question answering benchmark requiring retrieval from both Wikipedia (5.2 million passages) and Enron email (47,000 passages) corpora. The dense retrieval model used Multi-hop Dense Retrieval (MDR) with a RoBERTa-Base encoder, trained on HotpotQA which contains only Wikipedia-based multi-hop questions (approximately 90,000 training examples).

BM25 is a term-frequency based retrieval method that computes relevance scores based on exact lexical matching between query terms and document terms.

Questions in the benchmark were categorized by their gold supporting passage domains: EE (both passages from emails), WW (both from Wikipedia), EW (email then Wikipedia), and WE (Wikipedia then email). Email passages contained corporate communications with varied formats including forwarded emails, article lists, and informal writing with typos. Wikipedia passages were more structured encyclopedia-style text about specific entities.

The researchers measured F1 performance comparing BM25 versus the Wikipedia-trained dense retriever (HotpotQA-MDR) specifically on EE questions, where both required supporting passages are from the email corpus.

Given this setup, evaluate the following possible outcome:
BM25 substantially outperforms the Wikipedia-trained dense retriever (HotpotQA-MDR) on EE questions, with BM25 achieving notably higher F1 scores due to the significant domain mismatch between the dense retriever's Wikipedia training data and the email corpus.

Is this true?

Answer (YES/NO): YES